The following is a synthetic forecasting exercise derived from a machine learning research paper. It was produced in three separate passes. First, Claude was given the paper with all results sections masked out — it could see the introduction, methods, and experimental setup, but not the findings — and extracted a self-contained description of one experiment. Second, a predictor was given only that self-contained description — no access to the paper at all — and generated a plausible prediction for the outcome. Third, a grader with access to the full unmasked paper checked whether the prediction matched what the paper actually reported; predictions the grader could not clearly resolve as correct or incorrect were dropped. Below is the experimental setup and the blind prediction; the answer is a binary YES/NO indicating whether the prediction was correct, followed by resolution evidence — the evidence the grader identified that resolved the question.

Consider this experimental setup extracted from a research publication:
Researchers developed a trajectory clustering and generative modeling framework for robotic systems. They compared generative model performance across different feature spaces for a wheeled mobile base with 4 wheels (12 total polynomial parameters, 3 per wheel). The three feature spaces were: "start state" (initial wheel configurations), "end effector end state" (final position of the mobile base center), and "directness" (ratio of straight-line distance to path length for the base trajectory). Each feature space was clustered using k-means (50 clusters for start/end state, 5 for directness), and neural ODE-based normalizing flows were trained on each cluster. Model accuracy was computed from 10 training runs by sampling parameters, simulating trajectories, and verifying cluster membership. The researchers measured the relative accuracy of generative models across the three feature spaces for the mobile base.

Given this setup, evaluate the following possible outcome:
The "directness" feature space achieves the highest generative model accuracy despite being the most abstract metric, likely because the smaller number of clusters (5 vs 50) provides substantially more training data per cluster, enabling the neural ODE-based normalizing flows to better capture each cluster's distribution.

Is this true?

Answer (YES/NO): NO